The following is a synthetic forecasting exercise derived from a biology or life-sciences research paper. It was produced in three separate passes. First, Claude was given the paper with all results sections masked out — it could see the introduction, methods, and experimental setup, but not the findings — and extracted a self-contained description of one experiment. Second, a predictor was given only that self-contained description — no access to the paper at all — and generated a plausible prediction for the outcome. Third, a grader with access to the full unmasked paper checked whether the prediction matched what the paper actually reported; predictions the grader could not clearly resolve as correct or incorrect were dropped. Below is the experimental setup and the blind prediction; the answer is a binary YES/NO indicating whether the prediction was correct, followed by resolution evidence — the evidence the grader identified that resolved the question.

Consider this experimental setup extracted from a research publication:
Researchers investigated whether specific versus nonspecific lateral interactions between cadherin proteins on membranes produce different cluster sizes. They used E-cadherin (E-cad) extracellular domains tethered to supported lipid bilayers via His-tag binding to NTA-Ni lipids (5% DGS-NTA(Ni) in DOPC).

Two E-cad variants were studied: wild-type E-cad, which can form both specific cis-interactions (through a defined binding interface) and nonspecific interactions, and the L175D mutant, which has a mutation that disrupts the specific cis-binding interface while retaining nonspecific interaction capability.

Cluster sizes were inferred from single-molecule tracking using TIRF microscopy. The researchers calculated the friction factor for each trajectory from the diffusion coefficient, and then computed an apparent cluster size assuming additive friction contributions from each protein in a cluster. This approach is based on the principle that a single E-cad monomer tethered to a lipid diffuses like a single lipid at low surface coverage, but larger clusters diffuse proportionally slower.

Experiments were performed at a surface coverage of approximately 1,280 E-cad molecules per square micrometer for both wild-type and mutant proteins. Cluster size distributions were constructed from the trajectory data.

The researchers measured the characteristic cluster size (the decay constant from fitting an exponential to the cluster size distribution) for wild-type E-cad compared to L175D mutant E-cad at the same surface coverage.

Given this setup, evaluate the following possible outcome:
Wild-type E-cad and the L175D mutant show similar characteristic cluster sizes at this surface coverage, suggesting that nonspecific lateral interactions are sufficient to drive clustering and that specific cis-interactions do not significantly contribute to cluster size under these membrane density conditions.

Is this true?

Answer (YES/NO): NO